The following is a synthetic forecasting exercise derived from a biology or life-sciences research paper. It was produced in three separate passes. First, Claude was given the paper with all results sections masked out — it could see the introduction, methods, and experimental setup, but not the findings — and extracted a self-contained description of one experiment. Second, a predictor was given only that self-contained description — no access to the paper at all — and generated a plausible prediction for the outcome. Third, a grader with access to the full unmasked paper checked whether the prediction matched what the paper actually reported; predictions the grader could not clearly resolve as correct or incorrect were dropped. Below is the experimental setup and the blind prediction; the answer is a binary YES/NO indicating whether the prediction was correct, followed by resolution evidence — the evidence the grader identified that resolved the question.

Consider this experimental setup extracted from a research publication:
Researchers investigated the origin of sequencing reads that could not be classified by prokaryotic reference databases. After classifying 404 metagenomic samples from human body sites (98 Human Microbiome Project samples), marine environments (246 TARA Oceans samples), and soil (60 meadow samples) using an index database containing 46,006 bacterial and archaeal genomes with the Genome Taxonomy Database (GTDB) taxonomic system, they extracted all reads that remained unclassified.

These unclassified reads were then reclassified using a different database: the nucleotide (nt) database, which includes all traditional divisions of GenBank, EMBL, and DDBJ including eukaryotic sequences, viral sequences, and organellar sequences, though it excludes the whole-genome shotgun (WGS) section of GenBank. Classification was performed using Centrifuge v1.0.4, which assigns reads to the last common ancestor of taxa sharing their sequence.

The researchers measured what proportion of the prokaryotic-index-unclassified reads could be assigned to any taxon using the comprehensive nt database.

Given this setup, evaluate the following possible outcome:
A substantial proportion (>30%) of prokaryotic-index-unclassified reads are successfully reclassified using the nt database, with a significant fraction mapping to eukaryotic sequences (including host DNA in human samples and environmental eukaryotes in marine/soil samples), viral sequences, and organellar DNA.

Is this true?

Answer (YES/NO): NO